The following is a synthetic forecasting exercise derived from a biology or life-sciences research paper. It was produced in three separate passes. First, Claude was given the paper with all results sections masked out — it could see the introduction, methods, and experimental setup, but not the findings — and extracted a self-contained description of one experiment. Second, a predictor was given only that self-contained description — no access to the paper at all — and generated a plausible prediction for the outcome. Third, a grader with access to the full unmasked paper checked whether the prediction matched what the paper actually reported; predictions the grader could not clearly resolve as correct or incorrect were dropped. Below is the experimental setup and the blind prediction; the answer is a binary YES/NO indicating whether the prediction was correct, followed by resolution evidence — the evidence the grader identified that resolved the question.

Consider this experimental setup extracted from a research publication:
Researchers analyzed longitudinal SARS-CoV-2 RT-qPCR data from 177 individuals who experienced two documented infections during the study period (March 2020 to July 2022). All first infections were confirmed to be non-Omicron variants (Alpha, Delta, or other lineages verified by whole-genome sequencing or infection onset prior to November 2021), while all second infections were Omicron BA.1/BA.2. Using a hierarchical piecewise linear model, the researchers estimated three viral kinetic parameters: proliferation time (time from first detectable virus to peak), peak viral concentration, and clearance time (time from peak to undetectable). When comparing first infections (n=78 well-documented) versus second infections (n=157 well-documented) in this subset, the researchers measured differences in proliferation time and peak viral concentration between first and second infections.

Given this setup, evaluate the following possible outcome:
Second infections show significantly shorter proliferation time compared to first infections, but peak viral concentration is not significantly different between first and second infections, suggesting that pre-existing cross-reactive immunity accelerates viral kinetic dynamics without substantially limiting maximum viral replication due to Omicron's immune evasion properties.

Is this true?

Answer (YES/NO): NO